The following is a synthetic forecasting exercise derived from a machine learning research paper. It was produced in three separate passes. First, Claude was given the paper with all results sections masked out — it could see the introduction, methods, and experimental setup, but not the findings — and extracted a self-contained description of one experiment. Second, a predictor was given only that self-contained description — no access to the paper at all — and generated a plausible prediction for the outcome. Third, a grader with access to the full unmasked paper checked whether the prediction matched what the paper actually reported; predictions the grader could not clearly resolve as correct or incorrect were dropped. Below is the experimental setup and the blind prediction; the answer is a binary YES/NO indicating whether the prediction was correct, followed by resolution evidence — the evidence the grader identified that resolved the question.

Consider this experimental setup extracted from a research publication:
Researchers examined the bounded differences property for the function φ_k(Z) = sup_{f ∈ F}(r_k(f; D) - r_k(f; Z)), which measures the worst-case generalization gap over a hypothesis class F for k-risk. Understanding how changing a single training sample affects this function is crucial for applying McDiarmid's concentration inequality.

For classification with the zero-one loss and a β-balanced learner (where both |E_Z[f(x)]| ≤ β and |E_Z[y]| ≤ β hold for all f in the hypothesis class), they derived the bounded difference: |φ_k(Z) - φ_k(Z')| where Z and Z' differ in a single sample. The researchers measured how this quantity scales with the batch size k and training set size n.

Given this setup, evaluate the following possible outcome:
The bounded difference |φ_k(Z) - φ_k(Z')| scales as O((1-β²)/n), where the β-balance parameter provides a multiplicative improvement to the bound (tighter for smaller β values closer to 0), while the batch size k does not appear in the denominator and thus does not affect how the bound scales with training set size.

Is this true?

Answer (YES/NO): NO